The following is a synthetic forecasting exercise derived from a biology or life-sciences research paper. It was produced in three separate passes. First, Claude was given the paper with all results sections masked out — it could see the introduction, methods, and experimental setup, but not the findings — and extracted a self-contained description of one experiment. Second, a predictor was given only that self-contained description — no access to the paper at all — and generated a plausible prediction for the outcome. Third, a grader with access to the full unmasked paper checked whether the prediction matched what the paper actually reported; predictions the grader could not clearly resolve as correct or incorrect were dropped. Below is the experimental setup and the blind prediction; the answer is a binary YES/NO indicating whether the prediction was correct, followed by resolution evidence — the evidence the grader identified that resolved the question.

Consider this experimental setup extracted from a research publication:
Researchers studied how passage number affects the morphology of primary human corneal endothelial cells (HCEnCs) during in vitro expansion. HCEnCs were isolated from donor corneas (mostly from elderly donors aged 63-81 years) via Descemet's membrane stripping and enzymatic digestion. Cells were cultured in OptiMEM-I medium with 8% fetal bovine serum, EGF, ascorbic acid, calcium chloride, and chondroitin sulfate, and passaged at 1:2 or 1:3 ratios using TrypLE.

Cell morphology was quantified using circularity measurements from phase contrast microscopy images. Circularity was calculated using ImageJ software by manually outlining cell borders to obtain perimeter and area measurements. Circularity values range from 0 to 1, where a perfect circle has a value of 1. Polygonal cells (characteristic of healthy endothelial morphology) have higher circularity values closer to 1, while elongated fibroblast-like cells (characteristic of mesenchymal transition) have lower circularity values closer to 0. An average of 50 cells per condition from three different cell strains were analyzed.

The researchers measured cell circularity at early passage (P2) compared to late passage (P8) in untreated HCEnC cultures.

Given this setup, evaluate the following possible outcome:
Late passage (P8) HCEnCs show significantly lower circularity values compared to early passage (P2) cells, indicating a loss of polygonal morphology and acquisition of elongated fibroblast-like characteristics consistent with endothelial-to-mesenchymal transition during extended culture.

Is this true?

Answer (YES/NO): YES